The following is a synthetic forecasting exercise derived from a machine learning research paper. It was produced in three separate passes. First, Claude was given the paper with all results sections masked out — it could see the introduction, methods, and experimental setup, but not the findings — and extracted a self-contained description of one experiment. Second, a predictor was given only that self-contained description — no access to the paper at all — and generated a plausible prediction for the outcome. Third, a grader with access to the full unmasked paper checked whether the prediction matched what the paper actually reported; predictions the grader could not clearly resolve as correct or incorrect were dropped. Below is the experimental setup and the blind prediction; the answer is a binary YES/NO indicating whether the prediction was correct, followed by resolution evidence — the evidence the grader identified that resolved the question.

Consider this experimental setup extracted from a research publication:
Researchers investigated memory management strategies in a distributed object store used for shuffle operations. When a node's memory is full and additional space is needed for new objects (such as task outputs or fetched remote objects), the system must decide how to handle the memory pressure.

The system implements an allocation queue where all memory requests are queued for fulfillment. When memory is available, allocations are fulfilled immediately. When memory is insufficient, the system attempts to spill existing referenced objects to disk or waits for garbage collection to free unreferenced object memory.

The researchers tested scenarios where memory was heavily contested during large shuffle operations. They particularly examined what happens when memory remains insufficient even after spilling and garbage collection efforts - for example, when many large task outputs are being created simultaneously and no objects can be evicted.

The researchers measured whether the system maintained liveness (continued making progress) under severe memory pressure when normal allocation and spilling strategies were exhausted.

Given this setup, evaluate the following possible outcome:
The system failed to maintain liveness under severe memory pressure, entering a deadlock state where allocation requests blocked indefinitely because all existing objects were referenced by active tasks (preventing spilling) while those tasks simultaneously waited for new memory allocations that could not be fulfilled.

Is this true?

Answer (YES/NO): NO